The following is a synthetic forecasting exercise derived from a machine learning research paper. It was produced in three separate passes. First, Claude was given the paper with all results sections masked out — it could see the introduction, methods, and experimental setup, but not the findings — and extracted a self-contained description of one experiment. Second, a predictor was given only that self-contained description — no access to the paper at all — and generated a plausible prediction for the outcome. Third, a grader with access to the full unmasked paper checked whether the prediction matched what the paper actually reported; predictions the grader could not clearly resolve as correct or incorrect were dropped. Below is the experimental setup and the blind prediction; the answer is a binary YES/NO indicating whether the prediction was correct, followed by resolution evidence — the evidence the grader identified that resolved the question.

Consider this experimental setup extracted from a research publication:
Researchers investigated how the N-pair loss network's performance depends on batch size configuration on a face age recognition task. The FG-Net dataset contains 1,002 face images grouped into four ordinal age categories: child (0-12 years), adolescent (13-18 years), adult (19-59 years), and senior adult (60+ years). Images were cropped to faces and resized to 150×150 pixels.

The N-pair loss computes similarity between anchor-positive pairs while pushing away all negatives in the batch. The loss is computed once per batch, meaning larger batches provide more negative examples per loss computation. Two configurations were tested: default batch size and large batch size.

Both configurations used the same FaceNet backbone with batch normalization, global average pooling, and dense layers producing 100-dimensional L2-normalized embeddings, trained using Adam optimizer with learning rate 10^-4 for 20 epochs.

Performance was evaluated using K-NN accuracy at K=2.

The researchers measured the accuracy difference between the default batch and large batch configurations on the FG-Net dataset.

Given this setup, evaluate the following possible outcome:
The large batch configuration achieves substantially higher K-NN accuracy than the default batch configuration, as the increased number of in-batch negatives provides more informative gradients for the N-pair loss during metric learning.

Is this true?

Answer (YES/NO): NO